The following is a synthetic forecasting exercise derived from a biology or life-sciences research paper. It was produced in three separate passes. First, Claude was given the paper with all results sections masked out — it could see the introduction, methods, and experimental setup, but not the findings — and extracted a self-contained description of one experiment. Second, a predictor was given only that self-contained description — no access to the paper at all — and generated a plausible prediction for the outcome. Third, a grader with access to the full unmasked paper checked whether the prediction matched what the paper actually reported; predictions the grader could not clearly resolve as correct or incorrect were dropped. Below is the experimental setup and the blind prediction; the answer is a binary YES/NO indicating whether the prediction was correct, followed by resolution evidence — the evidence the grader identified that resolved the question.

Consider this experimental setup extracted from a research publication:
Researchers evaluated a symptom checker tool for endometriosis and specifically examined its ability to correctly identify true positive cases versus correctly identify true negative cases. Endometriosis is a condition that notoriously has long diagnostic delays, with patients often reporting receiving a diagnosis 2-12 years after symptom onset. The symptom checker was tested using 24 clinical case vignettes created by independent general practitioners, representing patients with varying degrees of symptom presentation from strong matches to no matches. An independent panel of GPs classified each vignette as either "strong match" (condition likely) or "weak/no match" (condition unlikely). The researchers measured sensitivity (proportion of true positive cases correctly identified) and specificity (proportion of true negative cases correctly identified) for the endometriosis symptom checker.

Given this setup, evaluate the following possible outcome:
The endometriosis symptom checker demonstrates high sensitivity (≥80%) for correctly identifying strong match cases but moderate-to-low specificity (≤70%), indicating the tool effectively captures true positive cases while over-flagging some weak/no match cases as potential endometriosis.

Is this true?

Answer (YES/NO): NO